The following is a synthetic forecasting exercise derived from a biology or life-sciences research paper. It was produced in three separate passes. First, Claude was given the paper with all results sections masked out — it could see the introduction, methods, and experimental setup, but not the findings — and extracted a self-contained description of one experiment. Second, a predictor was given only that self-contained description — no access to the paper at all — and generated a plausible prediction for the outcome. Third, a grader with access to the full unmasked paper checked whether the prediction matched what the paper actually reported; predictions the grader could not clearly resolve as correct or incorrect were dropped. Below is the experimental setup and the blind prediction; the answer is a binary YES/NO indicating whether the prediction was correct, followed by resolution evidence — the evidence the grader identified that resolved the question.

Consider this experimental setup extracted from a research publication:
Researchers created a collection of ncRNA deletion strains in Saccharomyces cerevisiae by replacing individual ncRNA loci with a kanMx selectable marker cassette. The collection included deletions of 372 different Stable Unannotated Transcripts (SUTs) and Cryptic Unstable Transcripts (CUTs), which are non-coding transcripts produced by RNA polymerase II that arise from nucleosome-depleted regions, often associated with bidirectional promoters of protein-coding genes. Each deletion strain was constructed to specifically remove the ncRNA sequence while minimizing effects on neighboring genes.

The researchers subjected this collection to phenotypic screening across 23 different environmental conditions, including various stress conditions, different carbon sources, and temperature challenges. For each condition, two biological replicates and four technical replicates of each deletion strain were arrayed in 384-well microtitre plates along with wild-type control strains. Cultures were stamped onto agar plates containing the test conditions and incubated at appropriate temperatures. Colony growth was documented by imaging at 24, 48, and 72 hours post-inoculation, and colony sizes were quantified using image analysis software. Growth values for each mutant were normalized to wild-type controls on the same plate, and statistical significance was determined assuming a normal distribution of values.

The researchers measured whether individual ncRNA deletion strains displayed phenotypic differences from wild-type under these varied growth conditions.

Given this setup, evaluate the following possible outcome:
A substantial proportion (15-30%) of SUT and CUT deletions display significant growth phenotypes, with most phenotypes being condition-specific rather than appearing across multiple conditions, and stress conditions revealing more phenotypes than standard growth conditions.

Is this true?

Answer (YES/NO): NO